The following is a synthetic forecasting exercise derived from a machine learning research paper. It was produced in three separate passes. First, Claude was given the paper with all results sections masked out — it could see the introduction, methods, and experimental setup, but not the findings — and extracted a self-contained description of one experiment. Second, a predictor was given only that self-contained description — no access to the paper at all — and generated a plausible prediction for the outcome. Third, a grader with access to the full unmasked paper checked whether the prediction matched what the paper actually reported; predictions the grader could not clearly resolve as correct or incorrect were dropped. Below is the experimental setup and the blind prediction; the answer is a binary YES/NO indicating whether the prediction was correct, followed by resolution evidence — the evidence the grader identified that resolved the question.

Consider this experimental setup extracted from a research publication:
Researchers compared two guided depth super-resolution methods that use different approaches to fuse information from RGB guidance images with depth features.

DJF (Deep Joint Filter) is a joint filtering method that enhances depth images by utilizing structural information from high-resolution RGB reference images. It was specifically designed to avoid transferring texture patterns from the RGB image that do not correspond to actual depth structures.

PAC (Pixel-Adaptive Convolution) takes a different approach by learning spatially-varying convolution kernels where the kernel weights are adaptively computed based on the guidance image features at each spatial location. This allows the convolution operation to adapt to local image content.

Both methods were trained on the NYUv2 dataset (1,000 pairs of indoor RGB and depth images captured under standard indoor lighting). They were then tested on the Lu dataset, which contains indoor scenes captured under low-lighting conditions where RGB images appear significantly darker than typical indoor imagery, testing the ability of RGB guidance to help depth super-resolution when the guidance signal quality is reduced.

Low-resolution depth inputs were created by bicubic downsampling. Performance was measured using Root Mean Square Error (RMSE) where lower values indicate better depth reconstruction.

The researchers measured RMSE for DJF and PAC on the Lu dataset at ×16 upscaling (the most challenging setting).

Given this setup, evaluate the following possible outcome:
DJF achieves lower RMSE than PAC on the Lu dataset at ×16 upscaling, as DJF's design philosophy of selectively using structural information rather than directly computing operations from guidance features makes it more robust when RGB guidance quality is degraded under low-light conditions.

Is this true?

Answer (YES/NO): NO